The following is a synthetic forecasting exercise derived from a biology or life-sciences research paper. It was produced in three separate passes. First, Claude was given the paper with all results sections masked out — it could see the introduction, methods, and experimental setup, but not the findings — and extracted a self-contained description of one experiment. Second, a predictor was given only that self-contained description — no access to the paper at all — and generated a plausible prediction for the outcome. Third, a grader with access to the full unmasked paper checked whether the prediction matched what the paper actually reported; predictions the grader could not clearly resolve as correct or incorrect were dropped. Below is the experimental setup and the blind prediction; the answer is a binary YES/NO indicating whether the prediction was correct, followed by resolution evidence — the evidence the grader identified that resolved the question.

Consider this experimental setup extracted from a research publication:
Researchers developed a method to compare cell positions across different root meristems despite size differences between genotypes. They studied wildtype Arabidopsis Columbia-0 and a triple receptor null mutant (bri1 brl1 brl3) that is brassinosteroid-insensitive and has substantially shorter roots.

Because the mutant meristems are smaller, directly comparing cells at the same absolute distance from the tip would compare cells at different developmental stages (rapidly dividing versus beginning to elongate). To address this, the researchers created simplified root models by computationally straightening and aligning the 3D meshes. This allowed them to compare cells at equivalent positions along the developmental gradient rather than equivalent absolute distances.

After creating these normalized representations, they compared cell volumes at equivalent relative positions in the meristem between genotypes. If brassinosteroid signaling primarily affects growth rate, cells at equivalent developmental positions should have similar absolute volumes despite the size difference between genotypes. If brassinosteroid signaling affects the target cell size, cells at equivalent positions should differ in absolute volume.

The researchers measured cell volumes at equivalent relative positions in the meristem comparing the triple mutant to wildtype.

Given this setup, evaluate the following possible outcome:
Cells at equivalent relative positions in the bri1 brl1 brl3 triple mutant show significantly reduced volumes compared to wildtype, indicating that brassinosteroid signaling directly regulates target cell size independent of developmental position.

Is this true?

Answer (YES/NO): NO